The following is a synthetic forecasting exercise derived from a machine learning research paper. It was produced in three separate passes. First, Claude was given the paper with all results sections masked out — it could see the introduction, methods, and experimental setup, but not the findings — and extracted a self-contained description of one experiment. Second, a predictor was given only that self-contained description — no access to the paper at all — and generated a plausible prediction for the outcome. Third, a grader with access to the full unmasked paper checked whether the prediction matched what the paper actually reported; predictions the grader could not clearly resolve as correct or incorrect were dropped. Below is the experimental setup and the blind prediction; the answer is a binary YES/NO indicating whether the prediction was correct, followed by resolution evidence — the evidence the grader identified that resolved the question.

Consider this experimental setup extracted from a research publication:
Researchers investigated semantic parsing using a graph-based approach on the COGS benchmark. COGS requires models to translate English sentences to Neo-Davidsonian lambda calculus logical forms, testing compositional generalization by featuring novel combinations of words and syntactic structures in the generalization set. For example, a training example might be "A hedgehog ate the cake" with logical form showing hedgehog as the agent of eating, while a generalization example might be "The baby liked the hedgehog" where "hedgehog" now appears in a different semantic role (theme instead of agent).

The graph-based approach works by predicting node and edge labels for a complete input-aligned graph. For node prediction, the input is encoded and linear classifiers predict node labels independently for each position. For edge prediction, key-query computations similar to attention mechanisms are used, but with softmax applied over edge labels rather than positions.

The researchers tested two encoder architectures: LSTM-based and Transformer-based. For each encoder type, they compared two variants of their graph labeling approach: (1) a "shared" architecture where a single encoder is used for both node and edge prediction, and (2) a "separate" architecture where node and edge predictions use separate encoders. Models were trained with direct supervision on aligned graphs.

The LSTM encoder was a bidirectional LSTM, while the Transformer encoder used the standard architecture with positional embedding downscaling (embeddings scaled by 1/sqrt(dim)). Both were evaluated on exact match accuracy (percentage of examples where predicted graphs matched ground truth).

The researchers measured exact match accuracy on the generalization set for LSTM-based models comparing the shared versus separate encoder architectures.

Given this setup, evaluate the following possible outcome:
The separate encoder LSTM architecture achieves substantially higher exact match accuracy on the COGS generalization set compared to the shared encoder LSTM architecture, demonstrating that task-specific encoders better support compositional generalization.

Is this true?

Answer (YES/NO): YES